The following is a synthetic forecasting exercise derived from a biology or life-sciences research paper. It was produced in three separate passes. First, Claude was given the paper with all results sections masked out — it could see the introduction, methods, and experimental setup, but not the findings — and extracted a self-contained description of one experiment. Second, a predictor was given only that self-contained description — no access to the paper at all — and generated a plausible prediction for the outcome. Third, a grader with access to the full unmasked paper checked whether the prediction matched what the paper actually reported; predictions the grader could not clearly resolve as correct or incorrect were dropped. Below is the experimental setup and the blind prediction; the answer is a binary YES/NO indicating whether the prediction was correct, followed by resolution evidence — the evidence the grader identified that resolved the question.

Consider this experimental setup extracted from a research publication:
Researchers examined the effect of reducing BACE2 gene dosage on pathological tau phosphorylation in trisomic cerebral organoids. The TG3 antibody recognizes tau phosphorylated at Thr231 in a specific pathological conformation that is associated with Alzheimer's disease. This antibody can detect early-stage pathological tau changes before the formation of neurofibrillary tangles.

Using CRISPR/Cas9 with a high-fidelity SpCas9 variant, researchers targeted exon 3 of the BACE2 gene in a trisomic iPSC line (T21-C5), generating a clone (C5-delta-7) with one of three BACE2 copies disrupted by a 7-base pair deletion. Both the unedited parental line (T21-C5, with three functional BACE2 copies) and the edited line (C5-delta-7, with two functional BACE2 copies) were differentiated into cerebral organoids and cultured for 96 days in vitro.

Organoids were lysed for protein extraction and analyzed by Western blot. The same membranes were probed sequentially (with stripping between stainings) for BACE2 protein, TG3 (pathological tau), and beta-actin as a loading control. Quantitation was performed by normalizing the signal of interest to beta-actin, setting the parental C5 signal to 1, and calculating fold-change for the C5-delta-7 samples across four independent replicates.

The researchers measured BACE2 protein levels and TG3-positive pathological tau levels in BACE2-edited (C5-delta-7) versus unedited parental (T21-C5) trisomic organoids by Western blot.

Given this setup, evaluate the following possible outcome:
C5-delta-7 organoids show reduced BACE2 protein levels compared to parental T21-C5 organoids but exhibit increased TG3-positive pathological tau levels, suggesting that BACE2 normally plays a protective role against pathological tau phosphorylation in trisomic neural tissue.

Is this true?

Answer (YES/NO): YES